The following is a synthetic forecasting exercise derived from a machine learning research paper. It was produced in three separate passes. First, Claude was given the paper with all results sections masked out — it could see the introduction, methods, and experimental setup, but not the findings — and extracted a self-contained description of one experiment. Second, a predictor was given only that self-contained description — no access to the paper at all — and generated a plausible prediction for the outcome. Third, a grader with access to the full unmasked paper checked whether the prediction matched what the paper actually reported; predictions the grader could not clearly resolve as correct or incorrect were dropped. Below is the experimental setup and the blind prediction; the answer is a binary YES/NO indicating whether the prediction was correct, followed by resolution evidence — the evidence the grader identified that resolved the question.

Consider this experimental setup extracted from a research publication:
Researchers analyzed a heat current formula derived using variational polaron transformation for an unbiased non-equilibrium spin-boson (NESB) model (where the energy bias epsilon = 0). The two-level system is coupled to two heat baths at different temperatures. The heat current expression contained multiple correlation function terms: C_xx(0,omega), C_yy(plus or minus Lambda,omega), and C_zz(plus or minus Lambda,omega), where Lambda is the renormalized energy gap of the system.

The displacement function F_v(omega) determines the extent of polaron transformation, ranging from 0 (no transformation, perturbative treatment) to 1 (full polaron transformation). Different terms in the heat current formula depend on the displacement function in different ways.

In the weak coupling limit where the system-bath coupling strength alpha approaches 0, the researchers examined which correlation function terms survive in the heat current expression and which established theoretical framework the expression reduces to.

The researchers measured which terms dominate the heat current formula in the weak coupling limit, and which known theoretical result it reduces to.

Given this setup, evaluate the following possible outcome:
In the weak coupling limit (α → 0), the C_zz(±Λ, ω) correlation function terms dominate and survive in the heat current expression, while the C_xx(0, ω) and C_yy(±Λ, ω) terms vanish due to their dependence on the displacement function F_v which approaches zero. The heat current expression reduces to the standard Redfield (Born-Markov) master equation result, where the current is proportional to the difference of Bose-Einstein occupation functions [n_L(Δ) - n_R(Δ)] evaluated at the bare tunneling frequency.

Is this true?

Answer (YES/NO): YES